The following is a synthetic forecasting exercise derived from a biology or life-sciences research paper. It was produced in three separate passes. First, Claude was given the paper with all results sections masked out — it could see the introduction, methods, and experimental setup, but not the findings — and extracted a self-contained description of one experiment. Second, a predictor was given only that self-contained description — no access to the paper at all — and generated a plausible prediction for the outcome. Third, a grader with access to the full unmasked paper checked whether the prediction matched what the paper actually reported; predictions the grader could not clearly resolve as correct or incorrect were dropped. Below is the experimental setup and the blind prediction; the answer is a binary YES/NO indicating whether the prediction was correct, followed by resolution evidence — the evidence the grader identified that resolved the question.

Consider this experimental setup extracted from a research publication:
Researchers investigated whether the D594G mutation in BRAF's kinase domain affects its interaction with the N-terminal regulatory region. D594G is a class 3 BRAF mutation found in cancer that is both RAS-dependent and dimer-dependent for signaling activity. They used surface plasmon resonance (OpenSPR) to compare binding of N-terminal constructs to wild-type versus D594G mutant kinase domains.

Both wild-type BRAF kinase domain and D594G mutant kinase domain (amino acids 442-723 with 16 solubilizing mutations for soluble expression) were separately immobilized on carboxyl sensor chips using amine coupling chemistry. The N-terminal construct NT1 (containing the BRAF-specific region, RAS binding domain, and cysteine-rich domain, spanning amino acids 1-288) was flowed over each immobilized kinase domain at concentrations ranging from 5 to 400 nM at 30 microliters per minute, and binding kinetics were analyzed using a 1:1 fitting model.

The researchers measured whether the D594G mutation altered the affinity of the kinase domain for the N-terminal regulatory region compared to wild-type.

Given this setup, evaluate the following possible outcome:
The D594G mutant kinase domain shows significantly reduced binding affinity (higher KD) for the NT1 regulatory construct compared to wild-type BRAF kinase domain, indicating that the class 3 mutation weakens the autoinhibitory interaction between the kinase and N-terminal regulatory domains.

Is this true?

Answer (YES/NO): YES